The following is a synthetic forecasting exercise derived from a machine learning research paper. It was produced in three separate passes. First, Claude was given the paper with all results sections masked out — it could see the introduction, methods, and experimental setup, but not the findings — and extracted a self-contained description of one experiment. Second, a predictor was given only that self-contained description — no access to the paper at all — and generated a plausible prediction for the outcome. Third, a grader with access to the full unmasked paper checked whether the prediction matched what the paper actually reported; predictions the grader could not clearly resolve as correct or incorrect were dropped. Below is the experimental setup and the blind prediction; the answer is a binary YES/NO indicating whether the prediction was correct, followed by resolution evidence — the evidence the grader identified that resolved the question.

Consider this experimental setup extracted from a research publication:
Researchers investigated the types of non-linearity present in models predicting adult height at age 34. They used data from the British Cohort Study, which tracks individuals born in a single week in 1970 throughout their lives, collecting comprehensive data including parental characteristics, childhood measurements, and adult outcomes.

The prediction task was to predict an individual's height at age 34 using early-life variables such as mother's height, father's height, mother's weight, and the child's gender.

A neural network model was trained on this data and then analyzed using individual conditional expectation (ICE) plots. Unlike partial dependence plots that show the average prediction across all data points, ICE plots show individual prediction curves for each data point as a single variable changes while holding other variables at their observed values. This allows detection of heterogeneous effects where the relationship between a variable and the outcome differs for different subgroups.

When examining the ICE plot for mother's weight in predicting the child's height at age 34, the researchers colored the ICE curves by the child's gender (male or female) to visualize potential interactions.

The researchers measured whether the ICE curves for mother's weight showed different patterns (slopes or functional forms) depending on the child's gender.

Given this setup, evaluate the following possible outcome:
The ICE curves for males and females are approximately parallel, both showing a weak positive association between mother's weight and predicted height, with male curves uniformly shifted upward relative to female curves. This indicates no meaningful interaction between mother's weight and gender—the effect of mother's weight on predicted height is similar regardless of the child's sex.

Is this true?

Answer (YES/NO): NO